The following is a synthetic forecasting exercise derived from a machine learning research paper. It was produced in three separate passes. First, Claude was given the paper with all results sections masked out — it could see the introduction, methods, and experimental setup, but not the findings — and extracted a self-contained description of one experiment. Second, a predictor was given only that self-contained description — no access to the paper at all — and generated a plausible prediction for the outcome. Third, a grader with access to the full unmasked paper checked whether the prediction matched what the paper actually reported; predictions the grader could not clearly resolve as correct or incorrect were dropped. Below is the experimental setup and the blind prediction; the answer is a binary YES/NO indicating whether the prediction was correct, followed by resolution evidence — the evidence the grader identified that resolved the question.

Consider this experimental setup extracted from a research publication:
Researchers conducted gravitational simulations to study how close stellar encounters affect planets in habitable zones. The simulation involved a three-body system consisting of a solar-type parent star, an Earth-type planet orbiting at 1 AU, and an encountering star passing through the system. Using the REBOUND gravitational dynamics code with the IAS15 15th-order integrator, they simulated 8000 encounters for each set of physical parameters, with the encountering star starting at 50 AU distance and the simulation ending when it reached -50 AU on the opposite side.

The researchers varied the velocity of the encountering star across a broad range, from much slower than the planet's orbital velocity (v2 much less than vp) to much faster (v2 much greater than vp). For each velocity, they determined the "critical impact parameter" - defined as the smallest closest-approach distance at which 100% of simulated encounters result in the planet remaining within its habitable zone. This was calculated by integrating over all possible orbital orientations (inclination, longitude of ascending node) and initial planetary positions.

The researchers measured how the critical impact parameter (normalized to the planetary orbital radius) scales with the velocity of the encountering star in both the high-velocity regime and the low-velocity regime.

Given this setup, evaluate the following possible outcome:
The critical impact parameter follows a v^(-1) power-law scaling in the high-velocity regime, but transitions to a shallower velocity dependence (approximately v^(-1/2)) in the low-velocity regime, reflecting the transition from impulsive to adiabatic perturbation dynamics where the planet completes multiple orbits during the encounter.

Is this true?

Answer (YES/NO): NO